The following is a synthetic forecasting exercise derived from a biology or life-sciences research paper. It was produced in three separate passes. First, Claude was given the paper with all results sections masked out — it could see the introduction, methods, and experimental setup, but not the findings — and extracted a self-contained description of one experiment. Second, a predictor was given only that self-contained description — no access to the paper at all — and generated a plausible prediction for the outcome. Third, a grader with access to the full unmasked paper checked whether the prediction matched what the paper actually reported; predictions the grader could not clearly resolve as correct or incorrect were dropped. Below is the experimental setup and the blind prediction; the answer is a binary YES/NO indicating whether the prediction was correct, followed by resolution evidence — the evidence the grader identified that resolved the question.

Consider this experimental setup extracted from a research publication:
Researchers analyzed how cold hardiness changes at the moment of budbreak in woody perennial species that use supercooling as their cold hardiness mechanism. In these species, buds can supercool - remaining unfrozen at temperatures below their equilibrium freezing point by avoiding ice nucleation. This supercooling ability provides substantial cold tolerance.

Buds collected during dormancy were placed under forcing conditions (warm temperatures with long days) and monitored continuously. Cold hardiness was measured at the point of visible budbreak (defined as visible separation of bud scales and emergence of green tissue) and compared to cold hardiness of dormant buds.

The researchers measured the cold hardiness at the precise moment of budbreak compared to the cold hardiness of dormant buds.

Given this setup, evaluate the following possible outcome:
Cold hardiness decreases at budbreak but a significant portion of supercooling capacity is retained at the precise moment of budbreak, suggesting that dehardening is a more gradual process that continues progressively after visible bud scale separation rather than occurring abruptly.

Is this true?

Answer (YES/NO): NO